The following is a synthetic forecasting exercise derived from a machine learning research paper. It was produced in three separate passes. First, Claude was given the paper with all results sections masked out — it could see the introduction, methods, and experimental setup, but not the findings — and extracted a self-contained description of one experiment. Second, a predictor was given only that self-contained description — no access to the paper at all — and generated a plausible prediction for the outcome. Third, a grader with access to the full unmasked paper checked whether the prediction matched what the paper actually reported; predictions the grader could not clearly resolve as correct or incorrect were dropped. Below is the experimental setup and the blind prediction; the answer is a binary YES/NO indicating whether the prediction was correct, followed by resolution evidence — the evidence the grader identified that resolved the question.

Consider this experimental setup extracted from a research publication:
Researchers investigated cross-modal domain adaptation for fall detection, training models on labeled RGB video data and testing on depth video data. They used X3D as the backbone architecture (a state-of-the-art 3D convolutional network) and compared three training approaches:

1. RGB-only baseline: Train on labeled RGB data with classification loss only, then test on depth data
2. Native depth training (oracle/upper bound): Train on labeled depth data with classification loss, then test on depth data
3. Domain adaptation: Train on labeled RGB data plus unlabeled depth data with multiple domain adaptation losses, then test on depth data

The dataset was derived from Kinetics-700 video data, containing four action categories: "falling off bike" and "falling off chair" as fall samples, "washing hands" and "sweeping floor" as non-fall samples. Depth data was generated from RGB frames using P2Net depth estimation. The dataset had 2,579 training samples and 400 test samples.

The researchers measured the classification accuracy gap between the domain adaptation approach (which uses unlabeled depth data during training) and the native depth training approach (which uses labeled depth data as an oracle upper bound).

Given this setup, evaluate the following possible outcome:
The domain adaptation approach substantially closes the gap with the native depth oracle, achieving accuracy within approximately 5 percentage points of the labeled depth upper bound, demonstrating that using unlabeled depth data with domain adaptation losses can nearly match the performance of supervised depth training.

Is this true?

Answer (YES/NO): NO